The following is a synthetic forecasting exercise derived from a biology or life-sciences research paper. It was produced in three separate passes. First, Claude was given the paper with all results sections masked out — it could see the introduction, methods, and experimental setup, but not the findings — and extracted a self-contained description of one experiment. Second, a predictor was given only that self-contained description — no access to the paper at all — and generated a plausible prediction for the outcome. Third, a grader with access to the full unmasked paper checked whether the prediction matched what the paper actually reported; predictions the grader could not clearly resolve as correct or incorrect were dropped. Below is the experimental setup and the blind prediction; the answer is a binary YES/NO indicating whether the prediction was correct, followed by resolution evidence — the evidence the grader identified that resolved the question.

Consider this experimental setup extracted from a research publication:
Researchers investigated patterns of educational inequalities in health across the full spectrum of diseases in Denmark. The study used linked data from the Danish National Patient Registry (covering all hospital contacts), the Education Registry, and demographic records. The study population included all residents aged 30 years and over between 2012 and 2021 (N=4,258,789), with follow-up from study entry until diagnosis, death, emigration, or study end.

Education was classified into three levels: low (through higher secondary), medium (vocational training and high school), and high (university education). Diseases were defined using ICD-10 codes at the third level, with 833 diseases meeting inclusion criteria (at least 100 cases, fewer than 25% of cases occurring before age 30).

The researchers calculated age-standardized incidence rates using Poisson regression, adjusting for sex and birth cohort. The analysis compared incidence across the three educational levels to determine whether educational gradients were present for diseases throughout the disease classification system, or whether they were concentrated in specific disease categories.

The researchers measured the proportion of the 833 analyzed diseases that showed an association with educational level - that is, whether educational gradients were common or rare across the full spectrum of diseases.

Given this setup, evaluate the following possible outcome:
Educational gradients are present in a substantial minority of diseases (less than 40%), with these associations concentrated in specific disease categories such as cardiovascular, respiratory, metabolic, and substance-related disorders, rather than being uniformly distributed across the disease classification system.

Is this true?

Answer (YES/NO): NO